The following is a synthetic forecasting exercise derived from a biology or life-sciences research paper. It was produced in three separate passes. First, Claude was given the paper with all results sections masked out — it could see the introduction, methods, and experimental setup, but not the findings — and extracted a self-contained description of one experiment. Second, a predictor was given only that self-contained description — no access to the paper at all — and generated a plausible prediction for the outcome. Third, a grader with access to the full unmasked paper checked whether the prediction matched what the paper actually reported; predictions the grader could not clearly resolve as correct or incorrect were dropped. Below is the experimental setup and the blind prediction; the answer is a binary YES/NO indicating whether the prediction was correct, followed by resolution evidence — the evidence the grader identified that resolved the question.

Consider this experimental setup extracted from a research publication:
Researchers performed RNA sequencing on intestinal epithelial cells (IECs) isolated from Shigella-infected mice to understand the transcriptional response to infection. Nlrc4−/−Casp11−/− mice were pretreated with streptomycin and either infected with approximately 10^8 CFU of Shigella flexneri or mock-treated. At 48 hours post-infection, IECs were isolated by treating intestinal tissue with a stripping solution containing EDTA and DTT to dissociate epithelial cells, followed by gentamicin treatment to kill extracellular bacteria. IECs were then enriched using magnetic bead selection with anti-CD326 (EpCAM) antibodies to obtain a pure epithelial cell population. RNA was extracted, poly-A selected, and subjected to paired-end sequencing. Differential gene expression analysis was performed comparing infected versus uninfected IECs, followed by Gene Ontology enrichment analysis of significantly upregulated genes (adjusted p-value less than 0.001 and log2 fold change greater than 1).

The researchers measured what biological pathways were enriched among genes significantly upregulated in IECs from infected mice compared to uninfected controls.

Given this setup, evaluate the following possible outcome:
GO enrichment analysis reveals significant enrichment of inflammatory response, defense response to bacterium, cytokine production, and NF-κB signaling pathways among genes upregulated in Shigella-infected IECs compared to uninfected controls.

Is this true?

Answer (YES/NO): NO